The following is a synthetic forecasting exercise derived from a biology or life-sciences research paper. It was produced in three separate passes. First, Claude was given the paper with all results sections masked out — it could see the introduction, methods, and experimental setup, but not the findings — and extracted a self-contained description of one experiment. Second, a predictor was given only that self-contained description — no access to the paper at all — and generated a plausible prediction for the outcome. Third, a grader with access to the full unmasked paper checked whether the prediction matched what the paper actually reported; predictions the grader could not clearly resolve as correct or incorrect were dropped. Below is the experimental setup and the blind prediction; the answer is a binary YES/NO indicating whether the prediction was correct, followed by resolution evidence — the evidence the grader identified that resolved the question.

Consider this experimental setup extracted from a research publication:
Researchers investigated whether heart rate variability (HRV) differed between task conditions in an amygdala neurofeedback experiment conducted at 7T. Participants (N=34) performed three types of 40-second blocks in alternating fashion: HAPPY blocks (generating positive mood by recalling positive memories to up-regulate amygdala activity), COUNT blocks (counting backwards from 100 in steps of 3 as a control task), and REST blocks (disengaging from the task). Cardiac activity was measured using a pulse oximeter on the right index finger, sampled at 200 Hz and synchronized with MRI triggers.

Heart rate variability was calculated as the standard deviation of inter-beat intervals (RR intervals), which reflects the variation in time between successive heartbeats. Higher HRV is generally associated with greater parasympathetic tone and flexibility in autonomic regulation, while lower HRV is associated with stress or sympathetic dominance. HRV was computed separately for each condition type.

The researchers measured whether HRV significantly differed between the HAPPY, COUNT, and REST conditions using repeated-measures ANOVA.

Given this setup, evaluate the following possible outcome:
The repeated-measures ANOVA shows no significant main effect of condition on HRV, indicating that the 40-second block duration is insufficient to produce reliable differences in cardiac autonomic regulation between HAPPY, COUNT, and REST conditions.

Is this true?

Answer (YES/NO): NO